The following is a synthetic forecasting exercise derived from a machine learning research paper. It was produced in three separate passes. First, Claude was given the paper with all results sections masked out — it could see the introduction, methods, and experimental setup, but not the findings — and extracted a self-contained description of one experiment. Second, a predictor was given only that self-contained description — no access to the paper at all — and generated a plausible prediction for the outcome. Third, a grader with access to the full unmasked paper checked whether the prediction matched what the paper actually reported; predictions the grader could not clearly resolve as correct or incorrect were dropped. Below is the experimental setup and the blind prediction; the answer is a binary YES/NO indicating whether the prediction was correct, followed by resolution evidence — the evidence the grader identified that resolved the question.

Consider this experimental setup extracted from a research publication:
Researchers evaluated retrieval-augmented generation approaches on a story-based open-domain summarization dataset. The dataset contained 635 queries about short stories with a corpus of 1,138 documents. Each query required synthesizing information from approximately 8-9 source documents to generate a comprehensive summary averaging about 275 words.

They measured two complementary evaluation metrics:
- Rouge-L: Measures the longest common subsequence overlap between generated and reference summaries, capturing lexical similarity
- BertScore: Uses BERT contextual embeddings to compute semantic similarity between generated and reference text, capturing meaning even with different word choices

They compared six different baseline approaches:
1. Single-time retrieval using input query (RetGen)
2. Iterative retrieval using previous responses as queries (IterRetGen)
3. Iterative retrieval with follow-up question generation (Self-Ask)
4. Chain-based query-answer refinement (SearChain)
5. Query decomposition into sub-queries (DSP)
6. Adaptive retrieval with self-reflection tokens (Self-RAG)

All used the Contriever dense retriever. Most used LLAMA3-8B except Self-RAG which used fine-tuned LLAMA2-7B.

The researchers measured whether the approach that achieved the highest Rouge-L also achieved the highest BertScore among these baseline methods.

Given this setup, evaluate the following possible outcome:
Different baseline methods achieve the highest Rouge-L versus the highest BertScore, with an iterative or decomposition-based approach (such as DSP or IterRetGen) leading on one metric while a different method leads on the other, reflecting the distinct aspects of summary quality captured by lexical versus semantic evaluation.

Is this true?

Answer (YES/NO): YES